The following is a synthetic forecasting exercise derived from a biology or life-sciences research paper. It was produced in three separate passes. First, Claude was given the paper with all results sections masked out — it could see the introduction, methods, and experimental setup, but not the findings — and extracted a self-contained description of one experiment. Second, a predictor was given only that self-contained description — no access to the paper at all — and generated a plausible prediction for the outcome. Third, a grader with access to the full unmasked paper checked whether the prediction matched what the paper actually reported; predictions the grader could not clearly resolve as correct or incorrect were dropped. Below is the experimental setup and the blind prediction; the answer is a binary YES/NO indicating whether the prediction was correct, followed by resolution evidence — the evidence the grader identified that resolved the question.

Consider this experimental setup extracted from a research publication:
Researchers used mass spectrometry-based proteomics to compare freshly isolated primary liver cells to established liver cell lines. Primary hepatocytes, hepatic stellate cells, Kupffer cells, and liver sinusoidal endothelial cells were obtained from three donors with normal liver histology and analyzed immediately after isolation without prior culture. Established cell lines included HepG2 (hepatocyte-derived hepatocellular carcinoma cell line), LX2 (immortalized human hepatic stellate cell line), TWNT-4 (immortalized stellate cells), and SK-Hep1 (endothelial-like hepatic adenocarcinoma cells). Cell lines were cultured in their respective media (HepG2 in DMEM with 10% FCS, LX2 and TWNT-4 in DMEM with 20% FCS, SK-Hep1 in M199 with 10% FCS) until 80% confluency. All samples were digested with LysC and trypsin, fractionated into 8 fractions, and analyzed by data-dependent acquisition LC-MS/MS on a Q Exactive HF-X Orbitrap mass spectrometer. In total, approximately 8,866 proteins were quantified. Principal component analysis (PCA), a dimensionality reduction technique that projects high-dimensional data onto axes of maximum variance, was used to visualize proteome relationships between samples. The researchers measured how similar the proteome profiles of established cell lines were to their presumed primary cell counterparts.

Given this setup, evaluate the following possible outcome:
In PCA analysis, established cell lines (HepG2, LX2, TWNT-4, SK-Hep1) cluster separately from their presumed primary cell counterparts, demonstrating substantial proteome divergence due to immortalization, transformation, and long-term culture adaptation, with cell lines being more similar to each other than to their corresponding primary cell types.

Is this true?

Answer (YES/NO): NO